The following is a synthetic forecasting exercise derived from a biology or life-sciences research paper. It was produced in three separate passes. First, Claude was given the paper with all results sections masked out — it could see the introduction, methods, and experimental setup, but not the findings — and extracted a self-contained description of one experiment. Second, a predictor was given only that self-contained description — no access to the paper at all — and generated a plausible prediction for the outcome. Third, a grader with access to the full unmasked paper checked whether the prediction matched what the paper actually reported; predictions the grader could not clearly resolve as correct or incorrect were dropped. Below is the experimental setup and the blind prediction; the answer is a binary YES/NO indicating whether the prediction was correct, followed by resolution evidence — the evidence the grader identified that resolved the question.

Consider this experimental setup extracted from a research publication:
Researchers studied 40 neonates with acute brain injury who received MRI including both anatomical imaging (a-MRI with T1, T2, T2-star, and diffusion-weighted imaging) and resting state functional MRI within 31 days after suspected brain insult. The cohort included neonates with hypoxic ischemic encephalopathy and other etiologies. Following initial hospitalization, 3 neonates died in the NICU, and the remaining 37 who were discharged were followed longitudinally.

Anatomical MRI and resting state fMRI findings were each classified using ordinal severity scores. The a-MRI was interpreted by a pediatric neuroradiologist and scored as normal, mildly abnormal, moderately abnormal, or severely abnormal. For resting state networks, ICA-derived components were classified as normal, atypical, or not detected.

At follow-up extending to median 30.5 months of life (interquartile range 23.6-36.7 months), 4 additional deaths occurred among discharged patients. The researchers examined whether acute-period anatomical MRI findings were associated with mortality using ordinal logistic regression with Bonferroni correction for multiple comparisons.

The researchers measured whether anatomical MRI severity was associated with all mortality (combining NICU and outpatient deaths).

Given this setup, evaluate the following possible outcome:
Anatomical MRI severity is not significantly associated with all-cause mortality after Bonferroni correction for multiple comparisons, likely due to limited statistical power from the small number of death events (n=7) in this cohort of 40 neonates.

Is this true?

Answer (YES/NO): YES